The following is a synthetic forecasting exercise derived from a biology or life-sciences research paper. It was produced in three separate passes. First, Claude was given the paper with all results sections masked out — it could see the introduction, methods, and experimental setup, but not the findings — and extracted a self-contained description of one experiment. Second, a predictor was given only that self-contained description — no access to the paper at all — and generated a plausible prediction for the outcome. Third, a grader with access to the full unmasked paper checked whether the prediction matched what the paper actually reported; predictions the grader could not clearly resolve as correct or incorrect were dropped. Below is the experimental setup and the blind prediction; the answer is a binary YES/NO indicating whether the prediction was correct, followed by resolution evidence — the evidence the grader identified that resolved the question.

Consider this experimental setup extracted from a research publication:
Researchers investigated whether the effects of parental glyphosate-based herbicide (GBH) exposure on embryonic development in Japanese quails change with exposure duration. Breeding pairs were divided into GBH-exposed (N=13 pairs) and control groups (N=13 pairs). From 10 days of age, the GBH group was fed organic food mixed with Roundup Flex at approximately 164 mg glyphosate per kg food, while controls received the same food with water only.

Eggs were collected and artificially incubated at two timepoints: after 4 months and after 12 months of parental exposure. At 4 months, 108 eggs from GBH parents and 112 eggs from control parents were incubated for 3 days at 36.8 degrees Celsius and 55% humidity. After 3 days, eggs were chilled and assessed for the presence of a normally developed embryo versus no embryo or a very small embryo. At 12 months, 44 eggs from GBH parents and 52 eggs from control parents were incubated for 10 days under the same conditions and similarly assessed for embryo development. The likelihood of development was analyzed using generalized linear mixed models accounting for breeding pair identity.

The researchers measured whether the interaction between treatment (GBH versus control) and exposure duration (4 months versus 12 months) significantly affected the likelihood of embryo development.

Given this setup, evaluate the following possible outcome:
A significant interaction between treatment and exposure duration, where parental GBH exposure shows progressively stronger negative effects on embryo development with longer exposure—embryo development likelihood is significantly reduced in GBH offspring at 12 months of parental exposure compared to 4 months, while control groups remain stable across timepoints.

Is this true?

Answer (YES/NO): NO